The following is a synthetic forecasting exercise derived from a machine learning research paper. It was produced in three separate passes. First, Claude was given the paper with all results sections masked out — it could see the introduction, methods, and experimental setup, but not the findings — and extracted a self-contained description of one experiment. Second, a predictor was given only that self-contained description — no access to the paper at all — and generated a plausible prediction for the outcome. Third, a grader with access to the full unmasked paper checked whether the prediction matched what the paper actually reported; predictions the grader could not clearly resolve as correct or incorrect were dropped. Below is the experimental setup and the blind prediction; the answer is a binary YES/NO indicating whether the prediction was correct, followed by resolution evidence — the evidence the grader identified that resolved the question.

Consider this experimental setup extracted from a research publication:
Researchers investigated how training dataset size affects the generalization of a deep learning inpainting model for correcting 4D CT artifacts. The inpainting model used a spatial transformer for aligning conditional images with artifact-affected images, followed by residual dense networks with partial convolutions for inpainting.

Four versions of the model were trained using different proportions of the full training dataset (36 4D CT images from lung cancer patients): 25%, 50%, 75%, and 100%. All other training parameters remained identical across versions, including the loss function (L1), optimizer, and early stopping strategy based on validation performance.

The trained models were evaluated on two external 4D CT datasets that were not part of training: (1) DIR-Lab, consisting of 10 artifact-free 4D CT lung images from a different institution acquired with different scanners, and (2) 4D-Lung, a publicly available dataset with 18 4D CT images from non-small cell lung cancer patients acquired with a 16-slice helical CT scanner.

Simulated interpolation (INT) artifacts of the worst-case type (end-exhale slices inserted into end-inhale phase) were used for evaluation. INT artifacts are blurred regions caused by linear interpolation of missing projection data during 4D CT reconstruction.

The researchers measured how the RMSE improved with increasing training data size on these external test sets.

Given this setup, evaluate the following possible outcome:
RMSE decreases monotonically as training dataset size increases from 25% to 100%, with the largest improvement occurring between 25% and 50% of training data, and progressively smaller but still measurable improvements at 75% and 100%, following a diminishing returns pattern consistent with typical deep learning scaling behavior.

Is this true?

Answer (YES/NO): NO